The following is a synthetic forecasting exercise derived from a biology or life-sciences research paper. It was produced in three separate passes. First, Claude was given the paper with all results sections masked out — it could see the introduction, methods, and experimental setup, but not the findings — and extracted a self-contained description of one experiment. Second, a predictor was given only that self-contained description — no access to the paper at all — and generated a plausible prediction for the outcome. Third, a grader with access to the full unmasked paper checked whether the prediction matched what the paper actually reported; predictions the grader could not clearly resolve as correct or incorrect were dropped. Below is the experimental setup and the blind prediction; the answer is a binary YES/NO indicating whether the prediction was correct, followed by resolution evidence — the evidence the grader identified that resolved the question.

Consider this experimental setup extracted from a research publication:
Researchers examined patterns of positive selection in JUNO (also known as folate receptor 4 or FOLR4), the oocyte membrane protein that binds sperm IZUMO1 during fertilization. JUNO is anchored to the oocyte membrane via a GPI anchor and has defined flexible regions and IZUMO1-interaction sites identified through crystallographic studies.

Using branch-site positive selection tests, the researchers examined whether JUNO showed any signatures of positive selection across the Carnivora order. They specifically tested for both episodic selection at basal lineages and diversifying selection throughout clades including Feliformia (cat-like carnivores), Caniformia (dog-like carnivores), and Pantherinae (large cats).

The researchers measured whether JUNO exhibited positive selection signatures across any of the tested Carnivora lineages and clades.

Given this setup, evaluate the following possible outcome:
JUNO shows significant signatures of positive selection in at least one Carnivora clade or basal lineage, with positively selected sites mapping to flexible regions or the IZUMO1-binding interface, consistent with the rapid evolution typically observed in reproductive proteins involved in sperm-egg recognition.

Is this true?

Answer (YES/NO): NO